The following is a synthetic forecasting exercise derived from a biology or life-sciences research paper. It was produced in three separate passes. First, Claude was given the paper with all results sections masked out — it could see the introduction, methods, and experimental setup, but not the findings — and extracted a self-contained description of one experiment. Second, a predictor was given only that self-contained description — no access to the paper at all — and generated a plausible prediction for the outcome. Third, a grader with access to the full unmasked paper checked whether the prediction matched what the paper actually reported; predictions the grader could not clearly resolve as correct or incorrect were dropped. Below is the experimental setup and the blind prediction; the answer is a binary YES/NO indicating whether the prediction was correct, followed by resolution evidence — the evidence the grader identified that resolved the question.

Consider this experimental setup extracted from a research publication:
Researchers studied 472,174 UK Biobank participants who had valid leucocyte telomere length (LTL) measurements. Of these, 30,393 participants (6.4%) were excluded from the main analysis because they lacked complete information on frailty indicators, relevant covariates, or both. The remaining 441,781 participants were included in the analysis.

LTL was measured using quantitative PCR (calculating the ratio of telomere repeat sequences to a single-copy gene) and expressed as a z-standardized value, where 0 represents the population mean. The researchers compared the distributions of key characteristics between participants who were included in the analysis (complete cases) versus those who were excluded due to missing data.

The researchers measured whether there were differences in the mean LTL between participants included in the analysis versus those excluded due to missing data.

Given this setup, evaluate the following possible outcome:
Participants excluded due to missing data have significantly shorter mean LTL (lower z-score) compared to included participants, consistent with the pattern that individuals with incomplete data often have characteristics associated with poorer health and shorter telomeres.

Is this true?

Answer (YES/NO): NO